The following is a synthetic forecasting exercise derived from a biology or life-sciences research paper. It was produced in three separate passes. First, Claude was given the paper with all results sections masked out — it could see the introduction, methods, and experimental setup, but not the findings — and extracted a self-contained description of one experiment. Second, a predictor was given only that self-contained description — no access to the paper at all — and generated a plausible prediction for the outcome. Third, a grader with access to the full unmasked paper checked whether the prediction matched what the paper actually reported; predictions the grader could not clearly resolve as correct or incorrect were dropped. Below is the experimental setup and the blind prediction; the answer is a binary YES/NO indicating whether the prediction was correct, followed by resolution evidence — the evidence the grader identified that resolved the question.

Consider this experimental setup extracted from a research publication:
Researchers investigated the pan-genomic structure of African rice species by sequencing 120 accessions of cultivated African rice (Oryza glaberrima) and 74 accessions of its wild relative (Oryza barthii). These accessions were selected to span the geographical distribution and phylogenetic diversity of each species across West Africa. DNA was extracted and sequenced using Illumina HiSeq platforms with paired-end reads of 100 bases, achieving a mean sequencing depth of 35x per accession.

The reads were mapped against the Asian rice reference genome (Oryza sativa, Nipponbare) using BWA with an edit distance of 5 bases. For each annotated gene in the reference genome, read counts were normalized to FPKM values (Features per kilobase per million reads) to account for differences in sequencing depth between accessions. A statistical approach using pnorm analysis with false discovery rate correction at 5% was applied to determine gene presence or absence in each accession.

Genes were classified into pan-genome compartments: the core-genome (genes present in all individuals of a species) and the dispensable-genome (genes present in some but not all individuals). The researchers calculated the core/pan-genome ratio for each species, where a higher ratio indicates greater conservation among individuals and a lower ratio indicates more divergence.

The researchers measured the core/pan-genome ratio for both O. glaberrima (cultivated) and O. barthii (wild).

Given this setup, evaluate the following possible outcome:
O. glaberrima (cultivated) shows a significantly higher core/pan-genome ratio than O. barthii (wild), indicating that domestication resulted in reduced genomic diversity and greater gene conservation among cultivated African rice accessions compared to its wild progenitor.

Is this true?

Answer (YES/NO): NO